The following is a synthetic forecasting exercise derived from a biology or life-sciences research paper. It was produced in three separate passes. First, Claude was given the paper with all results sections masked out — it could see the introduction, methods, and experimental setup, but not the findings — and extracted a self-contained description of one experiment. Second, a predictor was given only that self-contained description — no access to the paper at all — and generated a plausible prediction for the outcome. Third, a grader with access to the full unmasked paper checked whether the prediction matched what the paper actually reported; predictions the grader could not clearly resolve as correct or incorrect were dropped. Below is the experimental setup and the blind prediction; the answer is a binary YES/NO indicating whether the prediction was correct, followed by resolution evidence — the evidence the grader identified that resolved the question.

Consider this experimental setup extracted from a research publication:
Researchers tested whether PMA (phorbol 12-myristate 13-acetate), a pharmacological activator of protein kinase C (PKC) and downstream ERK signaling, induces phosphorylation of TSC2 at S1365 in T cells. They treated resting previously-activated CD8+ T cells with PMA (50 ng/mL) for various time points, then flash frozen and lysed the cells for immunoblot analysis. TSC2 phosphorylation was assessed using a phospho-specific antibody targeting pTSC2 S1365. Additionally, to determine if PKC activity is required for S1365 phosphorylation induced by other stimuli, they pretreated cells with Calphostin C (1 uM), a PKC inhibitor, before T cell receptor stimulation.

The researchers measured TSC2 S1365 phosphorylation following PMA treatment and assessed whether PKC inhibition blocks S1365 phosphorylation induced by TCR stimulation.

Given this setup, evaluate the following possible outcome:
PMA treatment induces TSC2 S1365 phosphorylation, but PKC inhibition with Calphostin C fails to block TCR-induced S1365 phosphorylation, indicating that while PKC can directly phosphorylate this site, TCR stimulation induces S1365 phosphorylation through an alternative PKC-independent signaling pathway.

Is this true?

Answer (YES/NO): NO